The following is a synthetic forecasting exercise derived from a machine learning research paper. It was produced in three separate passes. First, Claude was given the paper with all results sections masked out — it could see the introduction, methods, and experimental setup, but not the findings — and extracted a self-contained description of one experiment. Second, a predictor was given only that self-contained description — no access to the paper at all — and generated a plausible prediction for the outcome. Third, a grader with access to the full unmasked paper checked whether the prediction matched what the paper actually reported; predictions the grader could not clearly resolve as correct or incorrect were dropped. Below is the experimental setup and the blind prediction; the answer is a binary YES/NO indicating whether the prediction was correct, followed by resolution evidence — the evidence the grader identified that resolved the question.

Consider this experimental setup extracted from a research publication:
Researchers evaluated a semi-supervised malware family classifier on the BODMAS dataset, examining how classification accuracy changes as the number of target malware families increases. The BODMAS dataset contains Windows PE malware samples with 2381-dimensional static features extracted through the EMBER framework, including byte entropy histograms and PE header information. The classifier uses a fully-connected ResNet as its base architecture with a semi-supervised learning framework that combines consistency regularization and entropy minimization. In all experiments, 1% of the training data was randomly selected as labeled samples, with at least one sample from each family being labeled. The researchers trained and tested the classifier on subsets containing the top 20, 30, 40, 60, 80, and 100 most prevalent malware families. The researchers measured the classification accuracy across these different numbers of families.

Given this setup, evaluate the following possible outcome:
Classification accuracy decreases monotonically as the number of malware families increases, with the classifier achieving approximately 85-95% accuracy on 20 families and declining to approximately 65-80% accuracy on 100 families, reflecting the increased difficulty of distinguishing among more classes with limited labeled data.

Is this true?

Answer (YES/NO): NO